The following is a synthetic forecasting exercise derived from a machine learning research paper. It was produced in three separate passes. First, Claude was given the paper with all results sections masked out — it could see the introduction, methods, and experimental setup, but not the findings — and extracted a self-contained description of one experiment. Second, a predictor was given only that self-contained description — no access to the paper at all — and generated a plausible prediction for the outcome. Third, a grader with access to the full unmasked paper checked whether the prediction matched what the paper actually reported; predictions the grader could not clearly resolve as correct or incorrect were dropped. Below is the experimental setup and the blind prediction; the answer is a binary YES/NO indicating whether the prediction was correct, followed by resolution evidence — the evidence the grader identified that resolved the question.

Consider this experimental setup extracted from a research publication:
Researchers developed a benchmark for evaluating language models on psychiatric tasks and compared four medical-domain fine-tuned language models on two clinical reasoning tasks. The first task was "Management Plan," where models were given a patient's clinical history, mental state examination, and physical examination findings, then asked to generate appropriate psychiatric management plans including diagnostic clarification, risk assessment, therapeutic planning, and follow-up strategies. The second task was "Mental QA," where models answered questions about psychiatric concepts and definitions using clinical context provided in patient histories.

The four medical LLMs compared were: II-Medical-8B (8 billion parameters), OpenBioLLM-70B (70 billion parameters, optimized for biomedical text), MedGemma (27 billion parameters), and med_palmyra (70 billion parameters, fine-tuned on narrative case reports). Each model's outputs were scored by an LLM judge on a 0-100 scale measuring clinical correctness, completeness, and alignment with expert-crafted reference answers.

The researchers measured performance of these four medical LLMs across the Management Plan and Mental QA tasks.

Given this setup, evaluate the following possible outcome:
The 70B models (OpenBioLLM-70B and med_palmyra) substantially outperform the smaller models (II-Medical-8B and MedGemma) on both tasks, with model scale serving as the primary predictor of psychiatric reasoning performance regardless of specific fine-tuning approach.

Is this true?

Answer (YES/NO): NO